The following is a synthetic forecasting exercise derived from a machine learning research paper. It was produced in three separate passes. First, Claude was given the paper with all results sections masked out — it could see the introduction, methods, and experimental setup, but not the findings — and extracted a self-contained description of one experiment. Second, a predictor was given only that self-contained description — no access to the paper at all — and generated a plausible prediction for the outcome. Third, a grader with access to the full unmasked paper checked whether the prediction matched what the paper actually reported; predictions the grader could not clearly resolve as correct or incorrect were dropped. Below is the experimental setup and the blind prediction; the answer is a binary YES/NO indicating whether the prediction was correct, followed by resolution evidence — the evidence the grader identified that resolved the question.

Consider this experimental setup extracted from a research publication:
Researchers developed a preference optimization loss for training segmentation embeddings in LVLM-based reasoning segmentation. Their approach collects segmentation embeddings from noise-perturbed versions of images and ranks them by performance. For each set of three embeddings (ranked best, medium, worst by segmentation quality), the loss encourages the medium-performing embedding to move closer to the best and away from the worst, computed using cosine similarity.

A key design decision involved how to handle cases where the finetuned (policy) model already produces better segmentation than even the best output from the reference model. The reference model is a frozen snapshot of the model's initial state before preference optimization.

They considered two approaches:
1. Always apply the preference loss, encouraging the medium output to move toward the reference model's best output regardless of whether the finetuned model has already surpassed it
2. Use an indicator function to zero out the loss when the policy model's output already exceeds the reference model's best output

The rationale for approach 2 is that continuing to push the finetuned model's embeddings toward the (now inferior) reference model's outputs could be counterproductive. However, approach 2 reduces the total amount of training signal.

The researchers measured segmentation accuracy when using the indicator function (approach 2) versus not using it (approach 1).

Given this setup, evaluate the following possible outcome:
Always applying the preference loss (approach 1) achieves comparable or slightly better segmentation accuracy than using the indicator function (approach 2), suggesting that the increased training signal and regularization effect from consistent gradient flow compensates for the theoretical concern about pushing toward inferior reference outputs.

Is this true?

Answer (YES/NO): NO